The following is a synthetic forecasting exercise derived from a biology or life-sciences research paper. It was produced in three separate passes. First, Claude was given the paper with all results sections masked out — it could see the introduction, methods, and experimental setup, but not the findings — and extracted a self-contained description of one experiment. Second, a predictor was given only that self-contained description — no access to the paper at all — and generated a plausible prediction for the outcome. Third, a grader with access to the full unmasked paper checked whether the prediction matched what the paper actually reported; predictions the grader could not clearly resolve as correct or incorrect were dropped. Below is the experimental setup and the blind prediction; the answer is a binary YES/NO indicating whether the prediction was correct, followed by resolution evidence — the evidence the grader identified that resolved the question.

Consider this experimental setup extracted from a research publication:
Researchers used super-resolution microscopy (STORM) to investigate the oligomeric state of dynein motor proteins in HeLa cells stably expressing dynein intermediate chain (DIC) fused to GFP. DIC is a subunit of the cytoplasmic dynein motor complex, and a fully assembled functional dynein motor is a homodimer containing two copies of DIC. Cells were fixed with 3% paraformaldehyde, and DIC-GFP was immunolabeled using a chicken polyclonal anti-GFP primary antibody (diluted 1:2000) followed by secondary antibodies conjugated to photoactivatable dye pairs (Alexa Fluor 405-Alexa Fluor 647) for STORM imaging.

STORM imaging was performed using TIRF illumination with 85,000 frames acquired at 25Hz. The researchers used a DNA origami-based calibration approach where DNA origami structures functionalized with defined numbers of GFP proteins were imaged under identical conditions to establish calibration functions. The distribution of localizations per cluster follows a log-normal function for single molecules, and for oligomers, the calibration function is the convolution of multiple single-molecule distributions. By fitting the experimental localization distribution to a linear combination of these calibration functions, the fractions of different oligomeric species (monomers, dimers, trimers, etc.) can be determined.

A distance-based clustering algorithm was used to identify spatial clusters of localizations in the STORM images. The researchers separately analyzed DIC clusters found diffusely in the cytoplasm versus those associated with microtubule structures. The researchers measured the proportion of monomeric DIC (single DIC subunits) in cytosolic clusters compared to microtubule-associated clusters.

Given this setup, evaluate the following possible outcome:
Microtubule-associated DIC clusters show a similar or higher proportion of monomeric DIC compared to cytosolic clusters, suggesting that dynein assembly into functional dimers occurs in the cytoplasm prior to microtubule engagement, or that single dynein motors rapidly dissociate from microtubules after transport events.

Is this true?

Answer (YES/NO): NO